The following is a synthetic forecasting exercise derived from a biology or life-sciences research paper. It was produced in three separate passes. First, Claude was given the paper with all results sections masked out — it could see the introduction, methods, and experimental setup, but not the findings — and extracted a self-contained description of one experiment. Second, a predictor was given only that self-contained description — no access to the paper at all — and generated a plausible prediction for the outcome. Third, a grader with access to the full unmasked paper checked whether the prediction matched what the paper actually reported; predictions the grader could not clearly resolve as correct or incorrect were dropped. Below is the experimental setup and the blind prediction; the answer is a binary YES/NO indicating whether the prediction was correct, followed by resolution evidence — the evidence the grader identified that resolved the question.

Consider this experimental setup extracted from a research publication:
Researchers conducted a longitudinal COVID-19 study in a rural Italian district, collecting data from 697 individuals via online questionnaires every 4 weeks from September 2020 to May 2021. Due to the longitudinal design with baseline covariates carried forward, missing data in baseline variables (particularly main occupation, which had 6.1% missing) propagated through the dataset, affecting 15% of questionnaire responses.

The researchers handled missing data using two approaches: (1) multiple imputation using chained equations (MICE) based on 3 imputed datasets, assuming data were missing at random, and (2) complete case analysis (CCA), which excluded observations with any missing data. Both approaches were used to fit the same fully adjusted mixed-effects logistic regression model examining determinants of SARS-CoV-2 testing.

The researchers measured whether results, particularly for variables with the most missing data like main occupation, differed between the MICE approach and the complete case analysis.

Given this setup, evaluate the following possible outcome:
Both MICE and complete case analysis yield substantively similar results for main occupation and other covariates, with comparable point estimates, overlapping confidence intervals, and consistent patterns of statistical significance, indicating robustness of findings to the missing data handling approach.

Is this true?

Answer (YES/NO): NO